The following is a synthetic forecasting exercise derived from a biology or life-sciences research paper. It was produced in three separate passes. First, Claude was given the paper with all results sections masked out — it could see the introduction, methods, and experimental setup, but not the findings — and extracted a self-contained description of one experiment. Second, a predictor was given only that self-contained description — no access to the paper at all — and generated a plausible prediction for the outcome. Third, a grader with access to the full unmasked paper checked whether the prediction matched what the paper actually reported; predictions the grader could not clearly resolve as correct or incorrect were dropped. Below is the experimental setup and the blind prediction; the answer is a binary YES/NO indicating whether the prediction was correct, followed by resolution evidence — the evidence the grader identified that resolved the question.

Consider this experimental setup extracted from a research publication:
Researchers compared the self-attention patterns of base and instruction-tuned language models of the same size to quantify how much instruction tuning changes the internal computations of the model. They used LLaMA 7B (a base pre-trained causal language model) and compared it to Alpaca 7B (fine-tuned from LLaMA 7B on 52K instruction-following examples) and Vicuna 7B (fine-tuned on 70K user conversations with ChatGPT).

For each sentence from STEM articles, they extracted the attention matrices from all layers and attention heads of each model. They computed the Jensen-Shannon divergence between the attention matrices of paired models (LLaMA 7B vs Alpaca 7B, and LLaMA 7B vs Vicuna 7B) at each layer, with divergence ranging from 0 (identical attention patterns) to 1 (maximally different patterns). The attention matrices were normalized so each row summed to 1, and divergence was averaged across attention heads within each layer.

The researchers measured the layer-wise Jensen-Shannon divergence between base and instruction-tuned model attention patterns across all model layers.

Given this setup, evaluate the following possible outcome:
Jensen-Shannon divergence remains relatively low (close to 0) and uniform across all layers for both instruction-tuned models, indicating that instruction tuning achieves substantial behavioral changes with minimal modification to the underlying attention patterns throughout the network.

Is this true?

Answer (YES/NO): YES